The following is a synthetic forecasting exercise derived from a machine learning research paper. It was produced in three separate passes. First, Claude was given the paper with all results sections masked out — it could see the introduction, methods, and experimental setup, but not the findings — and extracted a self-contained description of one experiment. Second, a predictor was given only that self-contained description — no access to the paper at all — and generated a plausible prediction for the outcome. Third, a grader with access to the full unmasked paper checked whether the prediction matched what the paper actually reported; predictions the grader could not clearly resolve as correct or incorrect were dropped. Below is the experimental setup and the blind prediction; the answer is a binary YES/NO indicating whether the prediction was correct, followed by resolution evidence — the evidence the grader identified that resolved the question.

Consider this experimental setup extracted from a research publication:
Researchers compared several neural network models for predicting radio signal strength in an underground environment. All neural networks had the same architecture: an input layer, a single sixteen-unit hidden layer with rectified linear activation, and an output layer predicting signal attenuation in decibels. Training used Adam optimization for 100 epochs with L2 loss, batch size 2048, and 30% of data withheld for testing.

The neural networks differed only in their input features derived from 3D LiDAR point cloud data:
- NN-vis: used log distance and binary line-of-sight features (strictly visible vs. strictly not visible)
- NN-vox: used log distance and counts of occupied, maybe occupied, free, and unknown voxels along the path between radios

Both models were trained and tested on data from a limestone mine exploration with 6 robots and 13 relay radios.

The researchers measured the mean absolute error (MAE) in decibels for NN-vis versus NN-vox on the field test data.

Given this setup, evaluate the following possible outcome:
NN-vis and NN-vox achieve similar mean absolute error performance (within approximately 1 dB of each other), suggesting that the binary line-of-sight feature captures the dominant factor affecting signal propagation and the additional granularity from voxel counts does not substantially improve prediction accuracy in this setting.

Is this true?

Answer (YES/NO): NO